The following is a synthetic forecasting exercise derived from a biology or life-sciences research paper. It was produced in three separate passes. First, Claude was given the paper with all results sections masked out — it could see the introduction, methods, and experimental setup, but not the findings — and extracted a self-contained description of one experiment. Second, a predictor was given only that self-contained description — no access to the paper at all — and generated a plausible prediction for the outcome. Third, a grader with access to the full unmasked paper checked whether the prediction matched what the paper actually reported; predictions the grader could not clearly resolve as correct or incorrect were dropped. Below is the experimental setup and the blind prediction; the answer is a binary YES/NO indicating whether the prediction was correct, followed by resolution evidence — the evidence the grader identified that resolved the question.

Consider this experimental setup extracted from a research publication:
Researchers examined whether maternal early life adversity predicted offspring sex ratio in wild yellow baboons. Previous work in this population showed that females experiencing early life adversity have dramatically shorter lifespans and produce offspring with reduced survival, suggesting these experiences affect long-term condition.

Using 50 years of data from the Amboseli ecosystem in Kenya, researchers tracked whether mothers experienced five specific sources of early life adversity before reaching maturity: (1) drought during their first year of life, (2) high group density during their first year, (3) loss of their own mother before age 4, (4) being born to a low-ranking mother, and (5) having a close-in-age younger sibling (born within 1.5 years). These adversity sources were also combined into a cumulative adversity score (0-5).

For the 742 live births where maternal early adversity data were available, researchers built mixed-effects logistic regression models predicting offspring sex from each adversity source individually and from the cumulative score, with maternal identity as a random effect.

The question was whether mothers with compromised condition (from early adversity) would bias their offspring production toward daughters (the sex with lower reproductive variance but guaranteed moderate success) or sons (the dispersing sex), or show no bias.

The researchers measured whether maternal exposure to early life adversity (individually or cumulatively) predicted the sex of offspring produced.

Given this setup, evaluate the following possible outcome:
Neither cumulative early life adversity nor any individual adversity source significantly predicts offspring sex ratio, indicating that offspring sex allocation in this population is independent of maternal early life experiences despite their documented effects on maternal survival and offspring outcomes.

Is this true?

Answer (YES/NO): YES